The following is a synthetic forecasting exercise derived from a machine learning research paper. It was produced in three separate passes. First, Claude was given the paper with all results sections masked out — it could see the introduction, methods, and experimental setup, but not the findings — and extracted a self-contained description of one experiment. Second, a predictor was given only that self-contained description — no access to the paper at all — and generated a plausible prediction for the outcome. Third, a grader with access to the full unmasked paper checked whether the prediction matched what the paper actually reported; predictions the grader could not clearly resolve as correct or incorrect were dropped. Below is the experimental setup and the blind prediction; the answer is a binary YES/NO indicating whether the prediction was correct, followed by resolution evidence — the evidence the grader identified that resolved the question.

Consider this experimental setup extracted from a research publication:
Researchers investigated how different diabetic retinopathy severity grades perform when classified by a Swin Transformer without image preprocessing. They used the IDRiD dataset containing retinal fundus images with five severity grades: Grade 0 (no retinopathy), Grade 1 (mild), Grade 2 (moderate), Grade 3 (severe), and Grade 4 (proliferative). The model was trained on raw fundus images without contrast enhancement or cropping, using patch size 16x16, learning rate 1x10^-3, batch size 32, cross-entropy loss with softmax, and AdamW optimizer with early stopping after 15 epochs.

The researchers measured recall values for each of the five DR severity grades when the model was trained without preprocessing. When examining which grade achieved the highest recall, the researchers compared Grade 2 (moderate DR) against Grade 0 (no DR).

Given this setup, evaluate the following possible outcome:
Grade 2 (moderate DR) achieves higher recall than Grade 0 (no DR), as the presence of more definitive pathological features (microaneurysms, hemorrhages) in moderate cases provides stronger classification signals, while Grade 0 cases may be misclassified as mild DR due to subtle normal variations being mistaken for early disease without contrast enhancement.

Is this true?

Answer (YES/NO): YES